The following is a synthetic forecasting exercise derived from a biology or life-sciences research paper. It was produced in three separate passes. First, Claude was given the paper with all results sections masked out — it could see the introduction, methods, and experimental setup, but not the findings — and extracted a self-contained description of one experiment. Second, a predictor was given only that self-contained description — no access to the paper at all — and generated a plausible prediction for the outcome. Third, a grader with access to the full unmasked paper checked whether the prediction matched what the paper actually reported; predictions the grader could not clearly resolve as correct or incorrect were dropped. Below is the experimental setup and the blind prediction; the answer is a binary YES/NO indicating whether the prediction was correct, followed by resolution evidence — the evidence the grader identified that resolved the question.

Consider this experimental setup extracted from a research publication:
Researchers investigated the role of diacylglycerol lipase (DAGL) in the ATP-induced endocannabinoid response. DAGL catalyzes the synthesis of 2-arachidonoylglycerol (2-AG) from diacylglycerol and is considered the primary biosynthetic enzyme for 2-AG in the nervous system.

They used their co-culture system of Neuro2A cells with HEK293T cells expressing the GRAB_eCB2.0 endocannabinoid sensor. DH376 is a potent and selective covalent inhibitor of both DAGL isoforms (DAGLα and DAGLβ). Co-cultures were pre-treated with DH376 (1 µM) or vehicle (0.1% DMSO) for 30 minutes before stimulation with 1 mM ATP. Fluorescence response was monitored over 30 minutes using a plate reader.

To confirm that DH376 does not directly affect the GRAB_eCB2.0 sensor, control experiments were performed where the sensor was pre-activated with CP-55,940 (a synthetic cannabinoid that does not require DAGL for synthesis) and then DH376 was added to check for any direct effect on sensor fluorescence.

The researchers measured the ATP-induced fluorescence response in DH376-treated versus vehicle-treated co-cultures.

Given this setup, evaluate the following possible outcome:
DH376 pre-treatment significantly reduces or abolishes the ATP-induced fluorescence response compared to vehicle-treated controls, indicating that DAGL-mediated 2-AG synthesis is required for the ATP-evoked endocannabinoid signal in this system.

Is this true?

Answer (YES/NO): YES